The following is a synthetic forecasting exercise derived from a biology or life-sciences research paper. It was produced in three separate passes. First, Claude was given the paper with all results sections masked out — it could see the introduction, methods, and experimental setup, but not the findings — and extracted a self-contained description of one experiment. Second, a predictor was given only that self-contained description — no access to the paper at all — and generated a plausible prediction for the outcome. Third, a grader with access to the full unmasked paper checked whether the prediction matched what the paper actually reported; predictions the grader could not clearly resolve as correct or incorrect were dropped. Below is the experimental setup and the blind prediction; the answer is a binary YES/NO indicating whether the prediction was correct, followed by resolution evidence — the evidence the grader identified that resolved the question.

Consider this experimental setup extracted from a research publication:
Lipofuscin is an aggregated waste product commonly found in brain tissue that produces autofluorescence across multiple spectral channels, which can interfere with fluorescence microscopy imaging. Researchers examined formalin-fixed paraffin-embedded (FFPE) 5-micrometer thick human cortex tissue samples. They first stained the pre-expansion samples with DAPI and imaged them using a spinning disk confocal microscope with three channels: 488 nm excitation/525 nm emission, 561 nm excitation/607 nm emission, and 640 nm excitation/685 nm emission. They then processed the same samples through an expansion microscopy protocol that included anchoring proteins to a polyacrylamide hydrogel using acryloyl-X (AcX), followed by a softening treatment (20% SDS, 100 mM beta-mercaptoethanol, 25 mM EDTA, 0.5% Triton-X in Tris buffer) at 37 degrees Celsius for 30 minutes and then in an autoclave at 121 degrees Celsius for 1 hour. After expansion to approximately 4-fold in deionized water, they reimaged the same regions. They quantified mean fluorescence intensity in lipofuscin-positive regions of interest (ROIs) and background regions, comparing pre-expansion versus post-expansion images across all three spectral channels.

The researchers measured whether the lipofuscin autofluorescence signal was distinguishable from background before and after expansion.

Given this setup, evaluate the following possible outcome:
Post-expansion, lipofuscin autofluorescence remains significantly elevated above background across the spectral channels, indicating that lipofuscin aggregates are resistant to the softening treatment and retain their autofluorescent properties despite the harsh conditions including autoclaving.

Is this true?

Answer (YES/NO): NO